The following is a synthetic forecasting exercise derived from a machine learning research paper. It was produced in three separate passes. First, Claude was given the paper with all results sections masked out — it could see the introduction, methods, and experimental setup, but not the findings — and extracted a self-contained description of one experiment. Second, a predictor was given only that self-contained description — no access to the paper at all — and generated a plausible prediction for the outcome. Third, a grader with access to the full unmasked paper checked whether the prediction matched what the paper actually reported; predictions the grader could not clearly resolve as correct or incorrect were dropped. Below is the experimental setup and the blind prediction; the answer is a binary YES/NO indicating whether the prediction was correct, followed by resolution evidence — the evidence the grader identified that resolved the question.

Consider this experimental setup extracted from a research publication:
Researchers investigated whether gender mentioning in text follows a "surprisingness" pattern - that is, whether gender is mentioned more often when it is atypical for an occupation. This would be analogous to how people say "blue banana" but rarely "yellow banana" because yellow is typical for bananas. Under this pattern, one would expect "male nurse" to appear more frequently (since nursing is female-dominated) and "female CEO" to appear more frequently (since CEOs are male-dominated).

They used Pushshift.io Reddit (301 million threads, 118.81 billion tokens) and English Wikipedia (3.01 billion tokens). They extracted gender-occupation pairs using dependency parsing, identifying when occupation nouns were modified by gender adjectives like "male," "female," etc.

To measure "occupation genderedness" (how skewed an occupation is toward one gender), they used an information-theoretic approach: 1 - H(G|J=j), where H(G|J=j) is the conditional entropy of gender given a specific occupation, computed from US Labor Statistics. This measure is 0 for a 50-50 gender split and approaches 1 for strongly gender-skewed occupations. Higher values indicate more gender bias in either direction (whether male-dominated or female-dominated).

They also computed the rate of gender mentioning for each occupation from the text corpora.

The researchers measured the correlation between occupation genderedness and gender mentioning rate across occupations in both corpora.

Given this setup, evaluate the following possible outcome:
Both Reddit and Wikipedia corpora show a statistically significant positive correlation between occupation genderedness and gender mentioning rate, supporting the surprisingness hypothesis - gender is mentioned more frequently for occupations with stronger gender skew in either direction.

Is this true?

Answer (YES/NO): NO